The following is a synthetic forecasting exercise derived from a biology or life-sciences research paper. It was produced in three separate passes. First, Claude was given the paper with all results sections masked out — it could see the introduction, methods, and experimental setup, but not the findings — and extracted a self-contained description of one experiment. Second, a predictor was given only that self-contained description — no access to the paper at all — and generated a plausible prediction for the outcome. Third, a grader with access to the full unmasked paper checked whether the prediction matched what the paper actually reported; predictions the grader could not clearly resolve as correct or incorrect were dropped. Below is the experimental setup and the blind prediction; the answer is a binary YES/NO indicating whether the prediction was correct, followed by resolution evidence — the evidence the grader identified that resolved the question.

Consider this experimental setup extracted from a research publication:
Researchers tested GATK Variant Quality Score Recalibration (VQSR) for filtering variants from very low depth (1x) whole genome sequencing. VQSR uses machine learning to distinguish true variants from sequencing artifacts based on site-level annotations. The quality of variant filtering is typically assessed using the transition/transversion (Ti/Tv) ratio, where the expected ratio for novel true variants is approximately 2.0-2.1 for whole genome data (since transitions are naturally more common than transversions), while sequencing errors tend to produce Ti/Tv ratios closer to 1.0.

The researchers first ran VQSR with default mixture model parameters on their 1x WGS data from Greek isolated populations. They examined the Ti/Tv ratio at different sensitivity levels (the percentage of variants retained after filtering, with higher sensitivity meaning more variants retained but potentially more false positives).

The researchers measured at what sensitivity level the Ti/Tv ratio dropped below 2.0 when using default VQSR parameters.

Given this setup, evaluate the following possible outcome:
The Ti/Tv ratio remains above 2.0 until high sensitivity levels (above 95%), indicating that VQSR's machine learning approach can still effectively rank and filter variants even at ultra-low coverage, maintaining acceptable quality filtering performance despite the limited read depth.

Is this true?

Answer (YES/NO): NO